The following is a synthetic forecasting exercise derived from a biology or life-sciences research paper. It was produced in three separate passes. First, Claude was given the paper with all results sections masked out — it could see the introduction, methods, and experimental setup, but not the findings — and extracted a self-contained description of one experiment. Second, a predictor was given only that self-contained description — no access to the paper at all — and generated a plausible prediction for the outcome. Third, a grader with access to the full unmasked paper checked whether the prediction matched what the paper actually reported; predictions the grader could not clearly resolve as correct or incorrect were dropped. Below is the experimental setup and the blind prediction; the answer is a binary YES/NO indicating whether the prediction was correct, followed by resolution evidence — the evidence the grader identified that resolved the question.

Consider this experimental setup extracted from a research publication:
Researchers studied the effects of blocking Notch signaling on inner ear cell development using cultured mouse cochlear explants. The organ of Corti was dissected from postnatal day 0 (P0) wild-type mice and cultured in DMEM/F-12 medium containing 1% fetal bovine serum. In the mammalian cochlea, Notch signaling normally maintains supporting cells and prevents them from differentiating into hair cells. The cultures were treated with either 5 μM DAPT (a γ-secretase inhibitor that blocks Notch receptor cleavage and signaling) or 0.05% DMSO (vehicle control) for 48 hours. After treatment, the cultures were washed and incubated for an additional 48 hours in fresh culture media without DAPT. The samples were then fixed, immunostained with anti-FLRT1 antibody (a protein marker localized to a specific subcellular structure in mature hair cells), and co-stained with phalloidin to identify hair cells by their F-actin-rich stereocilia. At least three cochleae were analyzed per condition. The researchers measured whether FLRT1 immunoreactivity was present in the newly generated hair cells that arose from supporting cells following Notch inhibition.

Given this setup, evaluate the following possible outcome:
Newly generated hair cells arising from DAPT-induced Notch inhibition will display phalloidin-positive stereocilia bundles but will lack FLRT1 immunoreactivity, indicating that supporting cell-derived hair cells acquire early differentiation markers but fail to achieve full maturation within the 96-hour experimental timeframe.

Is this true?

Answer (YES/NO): NO